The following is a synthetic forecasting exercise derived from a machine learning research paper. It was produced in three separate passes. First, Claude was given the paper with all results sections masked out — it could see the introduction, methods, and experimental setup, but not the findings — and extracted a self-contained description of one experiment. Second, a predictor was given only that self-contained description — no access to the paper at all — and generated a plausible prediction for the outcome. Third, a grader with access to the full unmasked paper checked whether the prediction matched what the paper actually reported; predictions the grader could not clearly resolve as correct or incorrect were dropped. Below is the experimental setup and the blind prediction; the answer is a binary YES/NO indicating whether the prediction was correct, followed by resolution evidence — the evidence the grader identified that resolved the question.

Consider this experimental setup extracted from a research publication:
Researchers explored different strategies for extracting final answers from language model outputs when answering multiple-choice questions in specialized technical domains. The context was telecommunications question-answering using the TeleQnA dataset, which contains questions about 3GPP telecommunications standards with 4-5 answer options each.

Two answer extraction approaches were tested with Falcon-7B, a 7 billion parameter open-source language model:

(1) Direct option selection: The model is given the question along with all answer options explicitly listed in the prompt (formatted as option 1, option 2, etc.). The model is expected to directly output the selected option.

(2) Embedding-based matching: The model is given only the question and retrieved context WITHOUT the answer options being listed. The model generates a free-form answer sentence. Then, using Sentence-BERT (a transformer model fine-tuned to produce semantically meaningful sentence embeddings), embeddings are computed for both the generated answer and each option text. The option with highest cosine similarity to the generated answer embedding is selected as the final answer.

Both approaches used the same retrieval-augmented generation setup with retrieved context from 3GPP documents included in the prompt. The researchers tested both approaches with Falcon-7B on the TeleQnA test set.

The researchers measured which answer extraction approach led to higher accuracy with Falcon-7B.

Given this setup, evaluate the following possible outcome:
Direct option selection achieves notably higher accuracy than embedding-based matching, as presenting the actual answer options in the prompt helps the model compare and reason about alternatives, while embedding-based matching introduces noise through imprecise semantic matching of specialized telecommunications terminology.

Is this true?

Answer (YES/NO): NO